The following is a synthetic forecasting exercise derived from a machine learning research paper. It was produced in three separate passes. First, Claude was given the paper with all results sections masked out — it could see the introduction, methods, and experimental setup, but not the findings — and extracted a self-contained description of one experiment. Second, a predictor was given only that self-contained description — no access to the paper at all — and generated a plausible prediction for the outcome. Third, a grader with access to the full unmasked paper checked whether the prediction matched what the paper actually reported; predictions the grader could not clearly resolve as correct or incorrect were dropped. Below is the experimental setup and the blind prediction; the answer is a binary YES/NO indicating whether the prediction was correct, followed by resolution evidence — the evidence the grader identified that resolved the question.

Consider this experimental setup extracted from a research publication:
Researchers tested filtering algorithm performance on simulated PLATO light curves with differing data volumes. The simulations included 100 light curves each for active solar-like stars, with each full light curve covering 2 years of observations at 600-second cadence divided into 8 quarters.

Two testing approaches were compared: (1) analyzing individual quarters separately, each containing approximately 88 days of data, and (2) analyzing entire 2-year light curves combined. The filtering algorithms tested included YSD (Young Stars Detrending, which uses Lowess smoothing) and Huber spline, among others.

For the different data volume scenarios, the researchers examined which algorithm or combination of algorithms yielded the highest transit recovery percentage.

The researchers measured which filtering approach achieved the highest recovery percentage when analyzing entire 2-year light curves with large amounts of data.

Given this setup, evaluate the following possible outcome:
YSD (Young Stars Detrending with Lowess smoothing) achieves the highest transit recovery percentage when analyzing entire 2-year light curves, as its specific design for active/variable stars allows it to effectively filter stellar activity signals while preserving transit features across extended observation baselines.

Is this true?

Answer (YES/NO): NO